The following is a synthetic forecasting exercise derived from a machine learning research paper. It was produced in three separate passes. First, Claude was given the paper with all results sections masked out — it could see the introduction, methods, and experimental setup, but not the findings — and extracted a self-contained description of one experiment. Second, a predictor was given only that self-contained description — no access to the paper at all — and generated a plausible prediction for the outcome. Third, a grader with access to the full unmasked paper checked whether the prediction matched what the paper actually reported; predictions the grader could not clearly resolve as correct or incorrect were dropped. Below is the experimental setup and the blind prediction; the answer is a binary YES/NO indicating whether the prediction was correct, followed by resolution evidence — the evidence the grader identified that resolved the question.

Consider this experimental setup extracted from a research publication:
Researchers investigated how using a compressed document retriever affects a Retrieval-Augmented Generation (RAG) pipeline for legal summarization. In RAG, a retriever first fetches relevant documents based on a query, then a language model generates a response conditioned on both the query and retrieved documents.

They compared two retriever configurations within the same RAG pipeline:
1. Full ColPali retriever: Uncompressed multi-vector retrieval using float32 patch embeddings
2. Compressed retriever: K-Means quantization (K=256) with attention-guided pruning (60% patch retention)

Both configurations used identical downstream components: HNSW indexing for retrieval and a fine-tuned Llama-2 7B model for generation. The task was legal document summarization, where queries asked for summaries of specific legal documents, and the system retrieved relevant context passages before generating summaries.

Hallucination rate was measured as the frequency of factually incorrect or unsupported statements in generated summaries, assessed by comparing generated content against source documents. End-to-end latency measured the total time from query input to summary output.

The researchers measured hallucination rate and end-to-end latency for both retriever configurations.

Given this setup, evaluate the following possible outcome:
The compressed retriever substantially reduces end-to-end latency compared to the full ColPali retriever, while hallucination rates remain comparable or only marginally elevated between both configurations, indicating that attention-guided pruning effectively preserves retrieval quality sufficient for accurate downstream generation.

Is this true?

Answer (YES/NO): NO